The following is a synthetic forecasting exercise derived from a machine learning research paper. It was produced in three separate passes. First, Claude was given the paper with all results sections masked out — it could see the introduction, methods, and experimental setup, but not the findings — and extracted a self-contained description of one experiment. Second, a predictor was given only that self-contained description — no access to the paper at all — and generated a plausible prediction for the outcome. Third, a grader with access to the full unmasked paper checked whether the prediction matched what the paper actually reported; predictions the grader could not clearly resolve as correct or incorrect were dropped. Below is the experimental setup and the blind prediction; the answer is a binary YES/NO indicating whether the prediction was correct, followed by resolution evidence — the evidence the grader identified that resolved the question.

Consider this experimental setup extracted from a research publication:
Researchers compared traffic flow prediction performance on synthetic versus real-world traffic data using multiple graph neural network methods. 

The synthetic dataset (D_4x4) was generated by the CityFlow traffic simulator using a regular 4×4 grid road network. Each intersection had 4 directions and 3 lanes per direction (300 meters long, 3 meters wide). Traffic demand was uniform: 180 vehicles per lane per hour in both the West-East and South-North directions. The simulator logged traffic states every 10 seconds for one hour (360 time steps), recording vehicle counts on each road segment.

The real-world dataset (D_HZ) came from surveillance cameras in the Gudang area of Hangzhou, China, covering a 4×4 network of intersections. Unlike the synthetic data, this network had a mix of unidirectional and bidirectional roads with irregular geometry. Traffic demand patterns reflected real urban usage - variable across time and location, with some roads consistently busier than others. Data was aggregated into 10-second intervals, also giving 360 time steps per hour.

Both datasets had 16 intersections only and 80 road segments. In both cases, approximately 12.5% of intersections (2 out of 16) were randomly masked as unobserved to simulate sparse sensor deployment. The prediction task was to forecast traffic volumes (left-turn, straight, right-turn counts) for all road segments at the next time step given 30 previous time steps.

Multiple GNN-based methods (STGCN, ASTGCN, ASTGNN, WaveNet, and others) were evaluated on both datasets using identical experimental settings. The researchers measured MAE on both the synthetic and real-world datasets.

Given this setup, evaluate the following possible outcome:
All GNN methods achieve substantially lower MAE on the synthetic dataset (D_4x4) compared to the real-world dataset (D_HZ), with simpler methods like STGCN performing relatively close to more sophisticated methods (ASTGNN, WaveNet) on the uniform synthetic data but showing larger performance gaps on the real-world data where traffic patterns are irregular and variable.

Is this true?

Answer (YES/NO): NO